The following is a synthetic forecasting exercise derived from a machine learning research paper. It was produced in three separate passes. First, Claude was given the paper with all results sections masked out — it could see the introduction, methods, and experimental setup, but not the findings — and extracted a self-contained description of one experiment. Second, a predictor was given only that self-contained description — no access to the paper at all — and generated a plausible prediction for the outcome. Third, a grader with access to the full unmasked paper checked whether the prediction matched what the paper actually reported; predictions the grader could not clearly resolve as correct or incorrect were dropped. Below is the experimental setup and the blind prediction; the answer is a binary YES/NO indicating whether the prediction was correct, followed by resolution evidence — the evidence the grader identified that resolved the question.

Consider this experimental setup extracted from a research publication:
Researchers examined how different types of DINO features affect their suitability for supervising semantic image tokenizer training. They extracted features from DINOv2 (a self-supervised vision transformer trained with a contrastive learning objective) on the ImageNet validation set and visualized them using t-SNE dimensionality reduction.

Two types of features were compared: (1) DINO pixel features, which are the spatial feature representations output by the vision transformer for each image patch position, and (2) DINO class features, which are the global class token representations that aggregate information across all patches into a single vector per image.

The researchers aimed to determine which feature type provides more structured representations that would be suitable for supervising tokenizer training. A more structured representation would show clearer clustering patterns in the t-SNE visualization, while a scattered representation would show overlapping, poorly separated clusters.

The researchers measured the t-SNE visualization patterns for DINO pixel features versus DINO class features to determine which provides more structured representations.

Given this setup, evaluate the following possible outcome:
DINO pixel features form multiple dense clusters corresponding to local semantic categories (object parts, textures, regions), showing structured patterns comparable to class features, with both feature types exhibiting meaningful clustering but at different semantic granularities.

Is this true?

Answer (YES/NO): NO